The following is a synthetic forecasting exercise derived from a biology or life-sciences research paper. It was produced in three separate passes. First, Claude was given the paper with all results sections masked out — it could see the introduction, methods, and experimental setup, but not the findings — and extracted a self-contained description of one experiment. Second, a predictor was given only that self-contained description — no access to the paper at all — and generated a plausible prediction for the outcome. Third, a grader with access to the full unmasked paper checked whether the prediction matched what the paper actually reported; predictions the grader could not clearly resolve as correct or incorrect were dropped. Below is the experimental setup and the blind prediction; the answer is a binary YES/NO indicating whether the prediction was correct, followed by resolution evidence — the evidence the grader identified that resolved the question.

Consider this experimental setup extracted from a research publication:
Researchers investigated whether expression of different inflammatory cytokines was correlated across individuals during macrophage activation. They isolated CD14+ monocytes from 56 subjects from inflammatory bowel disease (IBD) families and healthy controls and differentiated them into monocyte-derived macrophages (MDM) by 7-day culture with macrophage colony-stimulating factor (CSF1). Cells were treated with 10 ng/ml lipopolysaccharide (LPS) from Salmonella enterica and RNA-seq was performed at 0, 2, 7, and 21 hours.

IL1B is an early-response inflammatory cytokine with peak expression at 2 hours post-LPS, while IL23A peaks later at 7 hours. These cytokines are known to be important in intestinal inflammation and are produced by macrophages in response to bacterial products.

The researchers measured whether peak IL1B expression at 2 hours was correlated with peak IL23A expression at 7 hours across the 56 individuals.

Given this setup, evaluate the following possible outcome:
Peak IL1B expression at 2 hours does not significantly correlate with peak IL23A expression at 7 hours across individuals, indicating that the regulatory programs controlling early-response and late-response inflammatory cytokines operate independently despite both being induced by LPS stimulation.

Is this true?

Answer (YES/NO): NO